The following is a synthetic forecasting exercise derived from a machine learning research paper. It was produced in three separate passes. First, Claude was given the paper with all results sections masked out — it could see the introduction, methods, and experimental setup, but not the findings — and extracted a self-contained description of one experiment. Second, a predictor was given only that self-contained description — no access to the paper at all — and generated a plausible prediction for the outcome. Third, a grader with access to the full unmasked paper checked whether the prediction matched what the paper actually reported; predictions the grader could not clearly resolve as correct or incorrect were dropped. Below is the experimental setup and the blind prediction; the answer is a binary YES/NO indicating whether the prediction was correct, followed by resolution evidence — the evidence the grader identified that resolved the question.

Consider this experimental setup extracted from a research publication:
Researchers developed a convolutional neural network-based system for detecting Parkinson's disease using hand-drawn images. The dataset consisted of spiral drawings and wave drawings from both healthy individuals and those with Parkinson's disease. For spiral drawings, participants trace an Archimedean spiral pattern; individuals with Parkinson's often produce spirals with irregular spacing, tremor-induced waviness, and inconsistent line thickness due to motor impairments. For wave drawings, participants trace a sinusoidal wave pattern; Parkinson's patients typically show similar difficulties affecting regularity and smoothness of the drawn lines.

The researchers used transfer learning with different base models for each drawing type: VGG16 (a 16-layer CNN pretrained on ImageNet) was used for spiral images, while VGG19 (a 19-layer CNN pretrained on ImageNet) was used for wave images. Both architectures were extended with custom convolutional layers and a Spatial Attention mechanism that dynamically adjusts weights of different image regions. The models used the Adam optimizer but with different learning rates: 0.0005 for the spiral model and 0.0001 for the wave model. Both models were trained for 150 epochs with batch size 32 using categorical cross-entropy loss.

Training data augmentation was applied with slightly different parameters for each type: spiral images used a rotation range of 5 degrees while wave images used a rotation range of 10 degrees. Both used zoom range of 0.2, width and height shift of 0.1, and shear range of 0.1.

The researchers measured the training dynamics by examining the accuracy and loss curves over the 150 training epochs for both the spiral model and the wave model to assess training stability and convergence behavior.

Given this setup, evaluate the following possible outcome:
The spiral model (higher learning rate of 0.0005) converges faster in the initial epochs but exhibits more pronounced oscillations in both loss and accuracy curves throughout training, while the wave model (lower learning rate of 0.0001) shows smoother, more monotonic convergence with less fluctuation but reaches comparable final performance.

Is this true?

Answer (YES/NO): NO